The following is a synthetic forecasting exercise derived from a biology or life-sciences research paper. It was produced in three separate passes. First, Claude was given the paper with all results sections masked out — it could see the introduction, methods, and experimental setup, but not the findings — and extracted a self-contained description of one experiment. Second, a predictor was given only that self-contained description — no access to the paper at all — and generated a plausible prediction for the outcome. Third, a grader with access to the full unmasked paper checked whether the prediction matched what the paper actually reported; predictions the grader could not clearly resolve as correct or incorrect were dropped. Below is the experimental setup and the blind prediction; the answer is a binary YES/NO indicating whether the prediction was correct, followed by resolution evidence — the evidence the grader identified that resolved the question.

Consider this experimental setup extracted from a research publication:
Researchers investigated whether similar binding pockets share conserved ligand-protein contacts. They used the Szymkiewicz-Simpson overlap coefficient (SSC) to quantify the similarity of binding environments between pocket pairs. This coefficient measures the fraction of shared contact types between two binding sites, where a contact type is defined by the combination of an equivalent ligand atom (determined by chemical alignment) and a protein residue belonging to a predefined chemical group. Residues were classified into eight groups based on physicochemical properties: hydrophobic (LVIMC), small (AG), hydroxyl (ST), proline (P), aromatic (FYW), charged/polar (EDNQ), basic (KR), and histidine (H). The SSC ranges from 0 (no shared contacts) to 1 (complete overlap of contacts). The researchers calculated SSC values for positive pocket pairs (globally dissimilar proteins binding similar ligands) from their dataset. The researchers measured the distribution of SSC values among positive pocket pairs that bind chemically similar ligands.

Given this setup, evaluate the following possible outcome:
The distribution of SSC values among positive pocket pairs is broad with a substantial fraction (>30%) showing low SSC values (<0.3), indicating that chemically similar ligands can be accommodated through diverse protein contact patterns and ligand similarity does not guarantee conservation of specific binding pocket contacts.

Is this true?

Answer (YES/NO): YES